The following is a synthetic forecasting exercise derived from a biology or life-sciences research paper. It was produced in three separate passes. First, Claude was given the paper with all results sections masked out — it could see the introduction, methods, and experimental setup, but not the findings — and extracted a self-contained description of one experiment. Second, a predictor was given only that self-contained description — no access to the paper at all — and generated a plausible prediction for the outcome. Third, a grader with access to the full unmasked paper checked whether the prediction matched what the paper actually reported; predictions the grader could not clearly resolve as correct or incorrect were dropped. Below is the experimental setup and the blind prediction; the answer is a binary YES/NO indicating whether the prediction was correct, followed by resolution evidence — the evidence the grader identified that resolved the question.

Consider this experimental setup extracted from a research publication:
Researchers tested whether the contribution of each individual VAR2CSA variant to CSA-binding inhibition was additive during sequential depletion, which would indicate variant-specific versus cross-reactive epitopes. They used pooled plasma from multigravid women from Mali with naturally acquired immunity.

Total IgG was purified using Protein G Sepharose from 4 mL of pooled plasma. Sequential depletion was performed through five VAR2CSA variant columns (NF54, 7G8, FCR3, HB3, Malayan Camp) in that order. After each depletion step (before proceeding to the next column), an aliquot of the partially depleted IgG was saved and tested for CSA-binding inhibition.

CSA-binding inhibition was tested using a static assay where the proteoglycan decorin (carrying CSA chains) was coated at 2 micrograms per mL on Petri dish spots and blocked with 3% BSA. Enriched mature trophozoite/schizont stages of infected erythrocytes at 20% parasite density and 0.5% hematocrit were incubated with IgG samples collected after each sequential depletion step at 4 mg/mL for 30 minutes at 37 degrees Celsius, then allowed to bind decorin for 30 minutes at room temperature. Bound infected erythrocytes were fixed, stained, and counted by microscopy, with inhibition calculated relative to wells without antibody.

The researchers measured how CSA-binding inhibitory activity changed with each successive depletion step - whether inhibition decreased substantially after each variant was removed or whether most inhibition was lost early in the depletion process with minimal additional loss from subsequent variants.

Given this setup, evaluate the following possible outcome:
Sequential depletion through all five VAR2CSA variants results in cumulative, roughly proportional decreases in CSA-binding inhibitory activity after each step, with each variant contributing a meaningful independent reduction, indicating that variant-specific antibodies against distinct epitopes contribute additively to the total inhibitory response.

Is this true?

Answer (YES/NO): NO